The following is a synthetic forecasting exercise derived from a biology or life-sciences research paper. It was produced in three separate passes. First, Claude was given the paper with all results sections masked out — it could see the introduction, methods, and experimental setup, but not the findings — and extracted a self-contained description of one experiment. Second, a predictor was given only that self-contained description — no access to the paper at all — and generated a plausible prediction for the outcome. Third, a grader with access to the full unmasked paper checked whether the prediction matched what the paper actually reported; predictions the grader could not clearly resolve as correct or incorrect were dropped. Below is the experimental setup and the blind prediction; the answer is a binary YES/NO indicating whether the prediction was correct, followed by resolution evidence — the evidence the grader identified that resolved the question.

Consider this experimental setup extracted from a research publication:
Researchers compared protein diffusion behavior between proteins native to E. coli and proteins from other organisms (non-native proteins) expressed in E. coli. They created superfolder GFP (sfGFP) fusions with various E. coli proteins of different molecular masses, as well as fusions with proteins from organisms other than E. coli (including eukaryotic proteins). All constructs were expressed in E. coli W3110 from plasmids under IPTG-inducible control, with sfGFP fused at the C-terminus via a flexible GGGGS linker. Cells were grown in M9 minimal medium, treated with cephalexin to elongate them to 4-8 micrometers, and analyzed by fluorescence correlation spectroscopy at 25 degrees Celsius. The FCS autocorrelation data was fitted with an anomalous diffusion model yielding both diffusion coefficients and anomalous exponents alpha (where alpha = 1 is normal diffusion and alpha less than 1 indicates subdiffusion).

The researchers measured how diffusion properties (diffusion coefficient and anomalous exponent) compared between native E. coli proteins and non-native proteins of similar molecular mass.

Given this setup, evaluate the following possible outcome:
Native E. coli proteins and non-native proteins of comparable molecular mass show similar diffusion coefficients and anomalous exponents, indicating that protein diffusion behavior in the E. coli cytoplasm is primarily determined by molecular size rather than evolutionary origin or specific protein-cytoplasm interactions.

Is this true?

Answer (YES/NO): NO